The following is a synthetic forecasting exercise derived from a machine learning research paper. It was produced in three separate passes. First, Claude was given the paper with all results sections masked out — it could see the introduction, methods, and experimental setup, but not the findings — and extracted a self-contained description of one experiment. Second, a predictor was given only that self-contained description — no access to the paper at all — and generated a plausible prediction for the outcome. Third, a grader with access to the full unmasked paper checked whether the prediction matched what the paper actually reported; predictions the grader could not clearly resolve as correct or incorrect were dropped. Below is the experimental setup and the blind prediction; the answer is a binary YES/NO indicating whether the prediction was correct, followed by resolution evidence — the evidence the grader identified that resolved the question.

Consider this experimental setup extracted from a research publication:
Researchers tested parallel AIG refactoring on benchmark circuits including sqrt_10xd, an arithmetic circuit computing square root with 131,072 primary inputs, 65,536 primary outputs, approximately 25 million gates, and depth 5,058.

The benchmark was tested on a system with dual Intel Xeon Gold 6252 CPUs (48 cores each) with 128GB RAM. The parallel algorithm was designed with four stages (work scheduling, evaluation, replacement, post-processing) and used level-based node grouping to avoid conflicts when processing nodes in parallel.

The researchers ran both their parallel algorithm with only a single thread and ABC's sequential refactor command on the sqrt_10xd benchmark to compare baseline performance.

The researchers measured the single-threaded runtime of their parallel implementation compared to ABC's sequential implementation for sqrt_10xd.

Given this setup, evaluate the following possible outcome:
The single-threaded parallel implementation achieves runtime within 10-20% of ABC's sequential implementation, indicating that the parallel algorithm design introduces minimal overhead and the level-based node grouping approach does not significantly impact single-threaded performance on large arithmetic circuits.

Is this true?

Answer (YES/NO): NO